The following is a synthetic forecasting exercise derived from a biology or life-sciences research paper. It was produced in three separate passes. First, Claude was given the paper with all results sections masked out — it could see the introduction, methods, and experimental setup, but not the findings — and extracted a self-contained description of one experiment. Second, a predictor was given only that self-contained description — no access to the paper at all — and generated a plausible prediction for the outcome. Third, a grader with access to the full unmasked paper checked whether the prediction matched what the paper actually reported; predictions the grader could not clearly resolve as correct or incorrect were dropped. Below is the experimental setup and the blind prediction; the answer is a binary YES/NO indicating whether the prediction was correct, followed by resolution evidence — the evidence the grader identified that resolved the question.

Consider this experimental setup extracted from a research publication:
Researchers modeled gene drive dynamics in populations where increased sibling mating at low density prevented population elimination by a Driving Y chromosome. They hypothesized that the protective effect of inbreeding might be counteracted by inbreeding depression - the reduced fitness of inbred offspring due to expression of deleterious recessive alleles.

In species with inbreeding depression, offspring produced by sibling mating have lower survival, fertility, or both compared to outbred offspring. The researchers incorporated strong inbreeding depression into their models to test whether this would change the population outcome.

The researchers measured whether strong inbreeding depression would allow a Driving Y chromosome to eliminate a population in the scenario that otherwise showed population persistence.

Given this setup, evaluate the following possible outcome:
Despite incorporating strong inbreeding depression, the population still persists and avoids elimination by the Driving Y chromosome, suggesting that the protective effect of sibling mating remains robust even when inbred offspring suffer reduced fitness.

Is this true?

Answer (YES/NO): NO